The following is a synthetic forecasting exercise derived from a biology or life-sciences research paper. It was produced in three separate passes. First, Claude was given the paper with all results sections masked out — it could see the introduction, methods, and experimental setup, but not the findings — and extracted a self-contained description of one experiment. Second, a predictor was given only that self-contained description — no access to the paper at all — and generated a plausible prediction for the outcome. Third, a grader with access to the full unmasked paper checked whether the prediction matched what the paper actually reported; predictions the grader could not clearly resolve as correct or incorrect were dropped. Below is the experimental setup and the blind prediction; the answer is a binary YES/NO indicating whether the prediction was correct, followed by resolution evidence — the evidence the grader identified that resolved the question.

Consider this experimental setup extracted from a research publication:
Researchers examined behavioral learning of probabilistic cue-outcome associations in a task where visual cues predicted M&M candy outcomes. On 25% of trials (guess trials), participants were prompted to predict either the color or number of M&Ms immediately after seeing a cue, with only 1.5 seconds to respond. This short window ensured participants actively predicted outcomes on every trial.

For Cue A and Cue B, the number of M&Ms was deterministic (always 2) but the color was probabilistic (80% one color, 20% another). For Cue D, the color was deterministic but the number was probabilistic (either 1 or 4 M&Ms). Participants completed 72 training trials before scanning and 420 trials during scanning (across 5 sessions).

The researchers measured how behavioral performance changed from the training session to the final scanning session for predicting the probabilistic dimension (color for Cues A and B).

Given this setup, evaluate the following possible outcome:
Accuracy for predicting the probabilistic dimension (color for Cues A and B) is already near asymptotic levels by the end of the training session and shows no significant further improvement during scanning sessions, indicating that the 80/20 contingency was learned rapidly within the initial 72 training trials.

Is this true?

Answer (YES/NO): NO